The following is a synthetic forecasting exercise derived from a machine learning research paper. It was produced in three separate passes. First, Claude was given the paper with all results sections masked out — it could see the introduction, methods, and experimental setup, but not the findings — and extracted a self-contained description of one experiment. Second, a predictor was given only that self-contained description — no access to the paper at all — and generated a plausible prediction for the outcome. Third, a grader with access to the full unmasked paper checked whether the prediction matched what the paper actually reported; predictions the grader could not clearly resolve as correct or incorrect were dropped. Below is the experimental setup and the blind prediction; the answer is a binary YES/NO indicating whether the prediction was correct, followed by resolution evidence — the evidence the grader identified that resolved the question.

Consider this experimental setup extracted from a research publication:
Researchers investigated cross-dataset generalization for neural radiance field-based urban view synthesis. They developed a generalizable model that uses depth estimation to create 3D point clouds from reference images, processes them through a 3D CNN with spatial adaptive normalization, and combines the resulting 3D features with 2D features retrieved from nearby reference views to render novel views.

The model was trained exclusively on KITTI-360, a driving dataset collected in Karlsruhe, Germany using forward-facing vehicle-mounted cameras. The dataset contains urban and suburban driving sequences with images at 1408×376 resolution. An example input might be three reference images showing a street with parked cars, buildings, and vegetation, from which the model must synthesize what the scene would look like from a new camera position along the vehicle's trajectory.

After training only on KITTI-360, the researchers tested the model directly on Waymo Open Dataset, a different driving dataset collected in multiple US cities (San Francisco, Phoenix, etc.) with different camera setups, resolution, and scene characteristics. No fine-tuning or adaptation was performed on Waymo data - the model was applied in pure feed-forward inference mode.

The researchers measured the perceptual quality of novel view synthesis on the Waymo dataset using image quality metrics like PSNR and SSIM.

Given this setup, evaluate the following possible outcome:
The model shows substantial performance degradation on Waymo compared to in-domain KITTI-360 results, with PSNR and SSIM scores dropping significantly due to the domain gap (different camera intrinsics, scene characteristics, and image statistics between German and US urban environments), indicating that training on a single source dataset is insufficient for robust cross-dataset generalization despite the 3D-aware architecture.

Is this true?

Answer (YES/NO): NO